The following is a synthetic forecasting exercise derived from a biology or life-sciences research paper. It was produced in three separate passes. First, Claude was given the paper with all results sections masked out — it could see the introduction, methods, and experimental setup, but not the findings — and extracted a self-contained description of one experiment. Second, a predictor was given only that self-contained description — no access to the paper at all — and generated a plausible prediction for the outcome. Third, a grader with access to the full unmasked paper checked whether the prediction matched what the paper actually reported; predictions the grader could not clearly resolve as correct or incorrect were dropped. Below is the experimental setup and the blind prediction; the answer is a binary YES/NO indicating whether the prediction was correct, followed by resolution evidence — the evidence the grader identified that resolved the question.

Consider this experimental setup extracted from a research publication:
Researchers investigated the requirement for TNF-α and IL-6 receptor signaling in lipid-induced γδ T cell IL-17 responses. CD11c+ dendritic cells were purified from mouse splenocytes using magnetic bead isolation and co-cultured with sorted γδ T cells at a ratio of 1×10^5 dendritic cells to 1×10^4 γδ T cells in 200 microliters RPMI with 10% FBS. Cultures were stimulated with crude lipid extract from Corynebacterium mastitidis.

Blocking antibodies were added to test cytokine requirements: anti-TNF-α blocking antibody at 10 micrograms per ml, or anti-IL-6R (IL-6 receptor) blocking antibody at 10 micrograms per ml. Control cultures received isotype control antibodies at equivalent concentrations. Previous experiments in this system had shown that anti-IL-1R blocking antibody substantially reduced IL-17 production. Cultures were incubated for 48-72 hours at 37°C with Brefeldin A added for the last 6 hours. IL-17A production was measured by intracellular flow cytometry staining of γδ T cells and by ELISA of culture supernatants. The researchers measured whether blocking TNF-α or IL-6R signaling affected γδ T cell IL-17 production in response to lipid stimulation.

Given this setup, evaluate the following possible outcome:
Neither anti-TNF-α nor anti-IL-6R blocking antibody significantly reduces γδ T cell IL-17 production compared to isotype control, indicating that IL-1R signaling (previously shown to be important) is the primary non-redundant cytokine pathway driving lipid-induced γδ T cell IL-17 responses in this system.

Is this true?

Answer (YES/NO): YES